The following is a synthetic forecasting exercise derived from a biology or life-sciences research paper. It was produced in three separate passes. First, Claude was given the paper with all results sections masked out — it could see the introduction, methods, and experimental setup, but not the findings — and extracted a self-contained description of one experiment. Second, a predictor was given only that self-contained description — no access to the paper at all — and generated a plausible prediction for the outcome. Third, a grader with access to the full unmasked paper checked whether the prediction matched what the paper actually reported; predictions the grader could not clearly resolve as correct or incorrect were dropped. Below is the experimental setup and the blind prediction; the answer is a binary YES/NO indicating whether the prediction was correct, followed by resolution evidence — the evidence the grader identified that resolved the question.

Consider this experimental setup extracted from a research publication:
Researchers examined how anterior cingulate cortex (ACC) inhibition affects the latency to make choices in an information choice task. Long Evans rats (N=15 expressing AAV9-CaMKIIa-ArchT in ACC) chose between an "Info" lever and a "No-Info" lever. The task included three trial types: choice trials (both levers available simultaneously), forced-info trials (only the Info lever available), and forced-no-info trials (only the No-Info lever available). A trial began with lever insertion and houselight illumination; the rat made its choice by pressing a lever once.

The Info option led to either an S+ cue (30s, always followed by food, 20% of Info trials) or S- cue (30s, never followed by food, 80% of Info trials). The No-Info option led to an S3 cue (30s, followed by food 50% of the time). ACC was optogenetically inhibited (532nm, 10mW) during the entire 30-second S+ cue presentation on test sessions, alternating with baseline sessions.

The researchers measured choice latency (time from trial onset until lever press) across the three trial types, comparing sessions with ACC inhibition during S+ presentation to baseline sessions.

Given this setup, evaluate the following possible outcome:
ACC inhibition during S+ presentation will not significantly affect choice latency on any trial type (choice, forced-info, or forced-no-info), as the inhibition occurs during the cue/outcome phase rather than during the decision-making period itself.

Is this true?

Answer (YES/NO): YES